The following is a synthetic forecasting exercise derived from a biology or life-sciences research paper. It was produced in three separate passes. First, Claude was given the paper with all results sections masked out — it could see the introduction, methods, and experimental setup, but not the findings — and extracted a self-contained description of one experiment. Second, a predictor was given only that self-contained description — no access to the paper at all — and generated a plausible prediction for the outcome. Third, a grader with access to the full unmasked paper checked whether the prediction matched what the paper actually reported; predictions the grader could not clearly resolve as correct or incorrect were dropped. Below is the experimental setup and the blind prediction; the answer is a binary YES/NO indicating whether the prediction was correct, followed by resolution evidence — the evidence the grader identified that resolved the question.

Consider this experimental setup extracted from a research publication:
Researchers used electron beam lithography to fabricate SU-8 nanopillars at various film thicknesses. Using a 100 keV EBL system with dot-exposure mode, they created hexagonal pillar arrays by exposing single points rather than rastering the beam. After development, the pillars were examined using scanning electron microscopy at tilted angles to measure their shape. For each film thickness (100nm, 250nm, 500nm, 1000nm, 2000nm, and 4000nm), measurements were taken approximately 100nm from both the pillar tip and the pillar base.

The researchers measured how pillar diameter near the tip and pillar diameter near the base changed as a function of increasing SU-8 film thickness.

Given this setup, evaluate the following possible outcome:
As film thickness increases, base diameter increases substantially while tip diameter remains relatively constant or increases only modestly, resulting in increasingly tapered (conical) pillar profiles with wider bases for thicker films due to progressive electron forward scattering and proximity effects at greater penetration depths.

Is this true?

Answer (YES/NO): YES